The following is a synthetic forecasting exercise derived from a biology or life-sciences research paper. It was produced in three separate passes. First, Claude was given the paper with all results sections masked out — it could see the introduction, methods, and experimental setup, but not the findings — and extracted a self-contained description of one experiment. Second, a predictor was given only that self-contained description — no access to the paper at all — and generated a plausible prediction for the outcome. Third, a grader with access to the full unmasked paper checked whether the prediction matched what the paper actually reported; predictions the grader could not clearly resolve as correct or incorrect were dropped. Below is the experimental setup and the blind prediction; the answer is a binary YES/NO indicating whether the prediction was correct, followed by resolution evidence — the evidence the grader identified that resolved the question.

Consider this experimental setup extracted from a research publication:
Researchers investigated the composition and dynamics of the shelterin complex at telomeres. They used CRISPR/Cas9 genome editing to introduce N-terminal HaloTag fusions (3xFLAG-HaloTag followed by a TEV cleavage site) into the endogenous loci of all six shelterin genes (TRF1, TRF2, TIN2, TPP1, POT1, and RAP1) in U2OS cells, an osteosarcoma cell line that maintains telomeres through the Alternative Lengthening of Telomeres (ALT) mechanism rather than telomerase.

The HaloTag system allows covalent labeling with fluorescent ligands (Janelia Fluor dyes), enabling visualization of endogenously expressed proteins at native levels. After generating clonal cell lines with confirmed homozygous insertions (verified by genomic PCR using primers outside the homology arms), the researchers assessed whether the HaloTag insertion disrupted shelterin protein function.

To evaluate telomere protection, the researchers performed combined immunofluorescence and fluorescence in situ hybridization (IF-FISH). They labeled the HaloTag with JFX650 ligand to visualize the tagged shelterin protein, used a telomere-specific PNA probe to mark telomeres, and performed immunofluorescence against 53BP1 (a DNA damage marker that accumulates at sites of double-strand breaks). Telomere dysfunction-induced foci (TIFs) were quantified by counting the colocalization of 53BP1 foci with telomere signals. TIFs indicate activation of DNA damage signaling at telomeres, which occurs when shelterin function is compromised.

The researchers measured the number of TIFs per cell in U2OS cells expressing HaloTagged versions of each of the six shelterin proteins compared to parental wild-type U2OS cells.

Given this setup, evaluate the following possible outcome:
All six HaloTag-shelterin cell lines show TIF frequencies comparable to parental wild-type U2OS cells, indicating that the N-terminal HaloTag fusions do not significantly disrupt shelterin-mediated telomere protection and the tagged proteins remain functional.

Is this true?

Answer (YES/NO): YES